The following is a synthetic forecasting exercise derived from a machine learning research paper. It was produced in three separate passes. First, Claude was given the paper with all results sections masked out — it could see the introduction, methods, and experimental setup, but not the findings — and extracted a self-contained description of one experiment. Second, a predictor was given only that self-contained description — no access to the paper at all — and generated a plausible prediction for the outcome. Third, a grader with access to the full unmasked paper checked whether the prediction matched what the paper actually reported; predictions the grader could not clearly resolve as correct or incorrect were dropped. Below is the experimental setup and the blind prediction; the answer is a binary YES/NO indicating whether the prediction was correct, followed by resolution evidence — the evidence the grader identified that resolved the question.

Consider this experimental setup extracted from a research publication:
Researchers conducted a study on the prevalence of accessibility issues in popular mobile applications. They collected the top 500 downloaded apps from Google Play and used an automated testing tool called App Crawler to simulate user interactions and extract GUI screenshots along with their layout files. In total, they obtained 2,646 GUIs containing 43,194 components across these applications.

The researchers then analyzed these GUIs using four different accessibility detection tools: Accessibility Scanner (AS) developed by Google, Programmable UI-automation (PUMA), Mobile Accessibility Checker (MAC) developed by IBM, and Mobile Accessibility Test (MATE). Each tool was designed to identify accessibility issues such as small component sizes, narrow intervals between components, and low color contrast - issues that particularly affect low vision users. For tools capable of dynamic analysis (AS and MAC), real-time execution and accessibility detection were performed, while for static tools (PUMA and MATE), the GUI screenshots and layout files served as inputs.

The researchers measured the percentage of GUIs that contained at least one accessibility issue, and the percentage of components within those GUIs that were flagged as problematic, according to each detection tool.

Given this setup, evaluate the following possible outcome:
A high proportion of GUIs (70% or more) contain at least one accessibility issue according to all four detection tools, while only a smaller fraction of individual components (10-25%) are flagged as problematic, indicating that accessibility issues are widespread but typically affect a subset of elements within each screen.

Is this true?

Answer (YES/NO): YES